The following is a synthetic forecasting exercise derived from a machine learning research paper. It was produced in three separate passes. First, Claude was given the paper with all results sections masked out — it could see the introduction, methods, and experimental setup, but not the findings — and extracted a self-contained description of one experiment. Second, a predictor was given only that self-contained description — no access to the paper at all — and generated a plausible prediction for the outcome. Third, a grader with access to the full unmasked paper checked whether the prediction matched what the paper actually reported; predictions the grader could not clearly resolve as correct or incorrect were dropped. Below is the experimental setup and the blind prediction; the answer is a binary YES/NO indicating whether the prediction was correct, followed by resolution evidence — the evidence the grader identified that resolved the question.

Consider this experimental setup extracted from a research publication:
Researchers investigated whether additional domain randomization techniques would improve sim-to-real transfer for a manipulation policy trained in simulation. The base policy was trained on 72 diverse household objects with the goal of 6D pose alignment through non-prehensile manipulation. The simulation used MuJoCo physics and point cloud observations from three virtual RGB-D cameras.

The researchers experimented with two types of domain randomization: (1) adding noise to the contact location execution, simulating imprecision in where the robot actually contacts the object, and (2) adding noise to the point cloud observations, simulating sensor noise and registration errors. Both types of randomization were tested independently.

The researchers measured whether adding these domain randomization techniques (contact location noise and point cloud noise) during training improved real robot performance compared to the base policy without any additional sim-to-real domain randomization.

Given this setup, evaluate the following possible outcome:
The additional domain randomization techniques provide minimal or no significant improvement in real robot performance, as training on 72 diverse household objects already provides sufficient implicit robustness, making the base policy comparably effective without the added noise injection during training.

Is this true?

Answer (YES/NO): YES